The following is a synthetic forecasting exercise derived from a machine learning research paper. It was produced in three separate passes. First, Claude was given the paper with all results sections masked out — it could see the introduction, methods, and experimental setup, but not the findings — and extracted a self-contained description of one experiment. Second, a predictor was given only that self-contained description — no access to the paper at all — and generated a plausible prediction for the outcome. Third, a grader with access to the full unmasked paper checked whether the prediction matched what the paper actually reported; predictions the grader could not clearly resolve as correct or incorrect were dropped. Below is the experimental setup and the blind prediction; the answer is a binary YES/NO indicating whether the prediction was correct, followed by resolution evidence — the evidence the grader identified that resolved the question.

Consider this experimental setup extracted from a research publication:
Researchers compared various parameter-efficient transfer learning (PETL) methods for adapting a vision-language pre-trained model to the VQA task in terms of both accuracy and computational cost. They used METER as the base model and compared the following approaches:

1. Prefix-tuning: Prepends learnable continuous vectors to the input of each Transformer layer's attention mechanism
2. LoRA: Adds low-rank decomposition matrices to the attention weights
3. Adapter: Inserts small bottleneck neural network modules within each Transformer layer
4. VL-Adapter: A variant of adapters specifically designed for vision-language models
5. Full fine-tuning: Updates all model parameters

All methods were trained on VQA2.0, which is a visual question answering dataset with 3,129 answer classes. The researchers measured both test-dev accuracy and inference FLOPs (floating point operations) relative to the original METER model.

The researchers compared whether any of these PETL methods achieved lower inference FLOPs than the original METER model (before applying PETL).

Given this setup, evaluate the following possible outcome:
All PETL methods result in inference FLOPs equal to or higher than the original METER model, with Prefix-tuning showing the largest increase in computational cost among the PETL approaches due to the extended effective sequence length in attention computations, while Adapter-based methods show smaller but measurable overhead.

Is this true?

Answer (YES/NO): YES